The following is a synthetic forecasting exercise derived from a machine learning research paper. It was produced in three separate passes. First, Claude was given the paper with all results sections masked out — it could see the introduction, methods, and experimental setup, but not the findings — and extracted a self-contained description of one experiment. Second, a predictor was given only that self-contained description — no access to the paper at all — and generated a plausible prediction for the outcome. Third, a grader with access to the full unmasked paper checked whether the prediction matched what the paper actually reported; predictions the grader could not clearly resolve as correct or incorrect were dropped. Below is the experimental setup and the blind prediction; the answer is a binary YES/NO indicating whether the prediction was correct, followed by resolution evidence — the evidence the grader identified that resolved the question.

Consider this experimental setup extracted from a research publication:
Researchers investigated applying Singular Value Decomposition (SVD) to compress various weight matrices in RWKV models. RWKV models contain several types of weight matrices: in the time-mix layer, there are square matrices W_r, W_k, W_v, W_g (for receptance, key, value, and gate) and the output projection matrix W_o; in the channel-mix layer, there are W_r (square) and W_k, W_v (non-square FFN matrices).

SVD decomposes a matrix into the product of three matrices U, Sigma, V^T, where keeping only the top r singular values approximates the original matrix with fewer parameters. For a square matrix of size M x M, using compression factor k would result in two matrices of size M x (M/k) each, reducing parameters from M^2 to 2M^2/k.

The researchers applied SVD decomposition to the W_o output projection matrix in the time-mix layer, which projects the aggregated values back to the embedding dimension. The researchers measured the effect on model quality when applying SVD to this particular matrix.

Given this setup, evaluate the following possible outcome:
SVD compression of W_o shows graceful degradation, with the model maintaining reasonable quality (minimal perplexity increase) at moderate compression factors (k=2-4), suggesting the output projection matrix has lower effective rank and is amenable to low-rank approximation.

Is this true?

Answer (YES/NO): NO